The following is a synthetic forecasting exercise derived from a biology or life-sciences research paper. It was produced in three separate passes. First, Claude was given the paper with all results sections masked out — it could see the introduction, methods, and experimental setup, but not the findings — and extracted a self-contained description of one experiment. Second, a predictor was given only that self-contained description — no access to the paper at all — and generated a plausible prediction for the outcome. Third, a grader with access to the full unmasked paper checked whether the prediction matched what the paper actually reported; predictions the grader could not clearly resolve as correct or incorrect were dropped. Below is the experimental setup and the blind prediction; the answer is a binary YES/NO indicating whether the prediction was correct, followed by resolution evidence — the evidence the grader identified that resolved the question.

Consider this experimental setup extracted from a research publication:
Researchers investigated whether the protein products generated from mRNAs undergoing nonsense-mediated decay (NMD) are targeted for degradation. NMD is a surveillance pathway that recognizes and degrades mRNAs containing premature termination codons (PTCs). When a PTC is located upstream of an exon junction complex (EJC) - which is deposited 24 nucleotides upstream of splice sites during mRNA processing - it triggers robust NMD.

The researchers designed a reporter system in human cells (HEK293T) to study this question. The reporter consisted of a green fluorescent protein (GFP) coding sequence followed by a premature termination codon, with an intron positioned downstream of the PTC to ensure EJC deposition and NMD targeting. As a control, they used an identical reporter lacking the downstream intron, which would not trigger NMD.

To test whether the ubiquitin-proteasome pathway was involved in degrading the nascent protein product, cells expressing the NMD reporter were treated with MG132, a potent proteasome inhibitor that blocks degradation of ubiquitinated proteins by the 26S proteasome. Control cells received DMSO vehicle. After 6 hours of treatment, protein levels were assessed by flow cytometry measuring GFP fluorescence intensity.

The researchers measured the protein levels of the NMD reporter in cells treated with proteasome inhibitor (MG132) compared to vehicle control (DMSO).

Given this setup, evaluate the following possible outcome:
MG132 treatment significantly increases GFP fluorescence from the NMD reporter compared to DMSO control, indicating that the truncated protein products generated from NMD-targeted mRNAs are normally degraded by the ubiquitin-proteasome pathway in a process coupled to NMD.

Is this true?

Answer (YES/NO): NO